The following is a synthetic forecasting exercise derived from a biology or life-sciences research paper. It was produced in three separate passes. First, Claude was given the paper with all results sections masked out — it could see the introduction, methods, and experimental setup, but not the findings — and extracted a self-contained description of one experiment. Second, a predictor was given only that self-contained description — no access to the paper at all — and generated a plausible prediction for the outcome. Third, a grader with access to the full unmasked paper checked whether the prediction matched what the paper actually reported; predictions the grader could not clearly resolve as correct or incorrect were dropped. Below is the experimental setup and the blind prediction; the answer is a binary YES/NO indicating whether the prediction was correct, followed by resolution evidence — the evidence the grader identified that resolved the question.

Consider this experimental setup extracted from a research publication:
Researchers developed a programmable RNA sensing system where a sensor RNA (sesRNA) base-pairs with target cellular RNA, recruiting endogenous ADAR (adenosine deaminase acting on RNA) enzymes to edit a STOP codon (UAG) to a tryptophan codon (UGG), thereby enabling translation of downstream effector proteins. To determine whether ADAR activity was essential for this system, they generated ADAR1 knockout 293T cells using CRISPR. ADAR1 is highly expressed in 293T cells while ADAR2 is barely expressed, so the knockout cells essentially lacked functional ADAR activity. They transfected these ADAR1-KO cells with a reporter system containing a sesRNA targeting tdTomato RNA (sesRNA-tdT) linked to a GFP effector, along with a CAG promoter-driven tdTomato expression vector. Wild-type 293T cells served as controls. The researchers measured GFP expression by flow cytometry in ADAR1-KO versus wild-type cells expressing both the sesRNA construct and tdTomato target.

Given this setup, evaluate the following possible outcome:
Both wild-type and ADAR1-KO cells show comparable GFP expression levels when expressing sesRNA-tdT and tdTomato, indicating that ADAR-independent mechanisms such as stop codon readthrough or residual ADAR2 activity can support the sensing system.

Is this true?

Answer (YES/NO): NO